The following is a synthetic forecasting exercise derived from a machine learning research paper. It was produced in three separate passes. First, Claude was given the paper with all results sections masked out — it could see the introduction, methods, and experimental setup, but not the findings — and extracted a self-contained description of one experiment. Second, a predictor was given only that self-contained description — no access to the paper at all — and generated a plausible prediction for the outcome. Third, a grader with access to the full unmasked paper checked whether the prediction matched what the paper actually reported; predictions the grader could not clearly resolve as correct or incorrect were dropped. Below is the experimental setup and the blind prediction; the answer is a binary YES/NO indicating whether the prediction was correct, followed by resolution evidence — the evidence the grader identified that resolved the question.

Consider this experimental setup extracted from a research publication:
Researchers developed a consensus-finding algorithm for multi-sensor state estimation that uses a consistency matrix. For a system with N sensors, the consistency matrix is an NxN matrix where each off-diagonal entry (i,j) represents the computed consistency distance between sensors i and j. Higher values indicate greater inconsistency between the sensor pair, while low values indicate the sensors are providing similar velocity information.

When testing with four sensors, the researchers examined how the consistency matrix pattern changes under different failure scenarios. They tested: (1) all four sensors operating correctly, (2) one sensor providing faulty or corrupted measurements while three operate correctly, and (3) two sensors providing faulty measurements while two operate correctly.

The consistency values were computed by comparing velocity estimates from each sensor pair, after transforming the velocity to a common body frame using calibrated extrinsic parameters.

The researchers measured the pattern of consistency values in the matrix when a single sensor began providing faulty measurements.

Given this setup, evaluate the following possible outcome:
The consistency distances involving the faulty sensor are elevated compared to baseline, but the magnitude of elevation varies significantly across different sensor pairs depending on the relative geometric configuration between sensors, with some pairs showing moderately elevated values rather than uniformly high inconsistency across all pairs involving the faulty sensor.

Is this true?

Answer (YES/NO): NO